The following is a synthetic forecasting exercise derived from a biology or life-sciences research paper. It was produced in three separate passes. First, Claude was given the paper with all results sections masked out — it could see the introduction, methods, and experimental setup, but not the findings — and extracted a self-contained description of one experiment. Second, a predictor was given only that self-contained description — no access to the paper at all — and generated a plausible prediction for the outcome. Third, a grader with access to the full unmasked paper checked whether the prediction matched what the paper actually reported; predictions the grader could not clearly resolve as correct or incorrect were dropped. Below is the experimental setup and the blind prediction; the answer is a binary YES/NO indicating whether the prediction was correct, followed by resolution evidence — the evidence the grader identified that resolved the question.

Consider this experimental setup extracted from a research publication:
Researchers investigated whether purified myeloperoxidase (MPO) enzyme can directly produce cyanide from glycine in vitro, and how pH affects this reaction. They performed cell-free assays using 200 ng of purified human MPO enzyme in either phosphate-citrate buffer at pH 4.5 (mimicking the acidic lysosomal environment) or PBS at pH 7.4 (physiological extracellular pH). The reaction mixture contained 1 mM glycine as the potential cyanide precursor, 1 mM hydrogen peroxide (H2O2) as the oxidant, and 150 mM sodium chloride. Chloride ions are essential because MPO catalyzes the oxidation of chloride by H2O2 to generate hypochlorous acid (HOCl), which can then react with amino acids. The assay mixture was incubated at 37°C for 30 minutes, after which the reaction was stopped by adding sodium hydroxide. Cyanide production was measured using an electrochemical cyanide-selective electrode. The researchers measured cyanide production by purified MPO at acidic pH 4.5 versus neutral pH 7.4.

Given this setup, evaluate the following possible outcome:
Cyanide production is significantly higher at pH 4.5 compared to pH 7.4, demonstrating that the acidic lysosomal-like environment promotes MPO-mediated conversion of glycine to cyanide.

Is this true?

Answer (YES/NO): YES